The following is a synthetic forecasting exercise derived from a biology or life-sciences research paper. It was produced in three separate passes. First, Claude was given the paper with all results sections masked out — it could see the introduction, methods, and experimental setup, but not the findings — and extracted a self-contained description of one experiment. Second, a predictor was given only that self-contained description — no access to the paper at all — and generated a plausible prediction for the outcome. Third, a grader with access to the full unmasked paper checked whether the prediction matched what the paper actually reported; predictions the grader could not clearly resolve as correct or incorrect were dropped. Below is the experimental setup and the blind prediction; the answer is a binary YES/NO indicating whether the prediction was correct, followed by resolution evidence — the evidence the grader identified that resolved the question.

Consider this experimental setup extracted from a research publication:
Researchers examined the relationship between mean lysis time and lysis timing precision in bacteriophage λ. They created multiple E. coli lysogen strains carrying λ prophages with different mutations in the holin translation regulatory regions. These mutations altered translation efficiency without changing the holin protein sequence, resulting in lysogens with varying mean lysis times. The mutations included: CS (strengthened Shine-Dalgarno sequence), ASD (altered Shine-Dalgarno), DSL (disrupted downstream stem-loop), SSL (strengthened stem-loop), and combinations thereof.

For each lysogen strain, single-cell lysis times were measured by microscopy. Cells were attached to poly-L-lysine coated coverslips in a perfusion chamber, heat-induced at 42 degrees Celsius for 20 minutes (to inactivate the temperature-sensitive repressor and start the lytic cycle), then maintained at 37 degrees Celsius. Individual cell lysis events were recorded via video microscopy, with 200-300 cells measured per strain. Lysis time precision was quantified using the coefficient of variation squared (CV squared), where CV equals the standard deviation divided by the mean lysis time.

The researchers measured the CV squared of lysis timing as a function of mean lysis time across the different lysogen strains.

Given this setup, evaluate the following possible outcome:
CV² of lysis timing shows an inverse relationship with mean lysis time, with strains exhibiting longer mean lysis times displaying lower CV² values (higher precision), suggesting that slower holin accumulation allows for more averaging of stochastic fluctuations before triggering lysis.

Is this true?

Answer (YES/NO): YES